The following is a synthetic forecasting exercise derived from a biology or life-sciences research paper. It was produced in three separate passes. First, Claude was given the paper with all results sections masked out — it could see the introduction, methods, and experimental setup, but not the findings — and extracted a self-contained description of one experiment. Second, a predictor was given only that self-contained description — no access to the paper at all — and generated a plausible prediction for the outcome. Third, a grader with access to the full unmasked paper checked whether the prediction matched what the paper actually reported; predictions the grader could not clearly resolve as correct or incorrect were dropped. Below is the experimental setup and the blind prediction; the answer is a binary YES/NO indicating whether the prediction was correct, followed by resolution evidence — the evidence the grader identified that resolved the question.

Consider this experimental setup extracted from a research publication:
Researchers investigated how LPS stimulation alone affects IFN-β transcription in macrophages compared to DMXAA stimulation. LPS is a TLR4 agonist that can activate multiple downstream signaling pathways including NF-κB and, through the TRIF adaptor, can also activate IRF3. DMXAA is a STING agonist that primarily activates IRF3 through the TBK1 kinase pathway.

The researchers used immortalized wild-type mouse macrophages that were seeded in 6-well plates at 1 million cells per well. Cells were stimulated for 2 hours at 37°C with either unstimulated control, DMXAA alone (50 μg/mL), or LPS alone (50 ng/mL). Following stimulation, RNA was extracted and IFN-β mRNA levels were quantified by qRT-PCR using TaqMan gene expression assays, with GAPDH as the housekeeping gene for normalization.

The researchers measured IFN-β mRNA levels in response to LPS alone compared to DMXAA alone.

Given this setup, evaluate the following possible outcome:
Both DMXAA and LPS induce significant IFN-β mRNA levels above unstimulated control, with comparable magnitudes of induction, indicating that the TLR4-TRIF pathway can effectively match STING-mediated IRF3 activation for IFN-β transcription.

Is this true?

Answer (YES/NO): NO